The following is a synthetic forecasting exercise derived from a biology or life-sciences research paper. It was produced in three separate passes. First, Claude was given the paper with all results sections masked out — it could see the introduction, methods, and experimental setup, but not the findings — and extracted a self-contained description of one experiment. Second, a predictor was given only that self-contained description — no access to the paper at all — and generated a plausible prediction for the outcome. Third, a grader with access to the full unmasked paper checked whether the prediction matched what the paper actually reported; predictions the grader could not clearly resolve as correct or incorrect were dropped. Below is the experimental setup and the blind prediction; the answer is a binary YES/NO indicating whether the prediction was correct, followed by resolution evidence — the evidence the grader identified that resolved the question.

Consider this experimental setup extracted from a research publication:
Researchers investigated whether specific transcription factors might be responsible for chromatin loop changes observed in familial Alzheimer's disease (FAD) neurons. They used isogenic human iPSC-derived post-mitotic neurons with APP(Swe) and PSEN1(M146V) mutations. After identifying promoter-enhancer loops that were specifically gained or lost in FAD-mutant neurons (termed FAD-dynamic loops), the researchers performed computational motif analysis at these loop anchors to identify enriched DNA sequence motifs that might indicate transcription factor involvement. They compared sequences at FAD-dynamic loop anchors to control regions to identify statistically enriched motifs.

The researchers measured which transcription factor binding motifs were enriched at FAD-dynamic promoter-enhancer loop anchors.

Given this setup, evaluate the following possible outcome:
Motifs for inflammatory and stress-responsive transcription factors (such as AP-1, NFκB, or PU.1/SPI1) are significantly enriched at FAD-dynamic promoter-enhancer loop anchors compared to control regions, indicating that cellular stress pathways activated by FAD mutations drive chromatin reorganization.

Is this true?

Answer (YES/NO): NO